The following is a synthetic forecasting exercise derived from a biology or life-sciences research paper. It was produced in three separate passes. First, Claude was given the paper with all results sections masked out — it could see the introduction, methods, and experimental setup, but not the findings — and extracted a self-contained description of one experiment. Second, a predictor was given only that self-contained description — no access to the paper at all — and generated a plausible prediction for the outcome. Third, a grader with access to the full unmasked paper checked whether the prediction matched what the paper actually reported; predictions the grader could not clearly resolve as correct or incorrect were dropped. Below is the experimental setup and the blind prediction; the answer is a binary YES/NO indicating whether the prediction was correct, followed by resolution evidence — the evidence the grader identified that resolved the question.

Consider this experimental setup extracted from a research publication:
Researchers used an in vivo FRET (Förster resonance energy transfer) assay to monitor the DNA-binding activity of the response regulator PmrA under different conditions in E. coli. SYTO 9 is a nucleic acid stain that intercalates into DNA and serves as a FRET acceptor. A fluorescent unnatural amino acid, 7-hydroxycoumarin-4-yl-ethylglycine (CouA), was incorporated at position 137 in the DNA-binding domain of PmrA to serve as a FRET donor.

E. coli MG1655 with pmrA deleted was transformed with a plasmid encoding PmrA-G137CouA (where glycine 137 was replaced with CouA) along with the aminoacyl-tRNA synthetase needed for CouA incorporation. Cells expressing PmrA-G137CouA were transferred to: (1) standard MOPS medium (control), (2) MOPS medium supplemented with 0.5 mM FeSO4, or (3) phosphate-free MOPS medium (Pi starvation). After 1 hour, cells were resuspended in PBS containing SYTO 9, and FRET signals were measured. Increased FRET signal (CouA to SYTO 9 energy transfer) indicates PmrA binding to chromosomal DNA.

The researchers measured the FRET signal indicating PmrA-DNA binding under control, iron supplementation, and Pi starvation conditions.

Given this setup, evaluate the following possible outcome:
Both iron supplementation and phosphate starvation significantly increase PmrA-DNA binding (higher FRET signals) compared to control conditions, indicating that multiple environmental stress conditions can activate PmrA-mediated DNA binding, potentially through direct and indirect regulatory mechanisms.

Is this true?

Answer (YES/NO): YES